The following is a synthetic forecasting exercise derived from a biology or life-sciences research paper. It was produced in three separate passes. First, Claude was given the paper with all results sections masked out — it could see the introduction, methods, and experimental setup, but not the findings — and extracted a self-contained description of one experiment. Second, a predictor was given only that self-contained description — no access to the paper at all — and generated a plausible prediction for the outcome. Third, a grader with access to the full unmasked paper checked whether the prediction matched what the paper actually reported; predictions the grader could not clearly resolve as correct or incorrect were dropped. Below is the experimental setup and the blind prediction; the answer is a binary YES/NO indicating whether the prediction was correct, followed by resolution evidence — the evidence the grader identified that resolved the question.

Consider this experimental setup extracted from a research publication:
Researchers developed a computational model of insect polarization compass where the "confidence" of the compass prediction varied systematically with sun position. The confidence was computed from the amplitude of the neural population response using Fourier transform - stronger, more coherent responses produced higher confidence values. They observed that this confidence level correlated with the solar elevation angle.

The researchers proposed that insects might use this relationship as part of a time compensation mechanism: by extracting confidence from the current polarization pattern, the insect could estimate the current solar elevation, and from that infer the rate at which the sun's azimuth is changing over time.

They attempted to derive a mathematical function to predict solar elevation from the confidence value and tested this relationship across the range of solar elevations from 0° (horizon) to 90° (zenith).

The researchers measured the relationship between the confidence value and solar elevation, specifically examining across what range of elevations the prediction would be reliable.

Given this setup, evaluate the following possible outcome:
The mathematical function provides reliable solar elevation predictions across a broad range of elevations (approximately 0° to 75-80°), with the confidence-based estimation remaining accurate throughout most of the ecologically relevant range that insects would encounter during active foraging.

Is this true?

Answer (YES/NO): NO